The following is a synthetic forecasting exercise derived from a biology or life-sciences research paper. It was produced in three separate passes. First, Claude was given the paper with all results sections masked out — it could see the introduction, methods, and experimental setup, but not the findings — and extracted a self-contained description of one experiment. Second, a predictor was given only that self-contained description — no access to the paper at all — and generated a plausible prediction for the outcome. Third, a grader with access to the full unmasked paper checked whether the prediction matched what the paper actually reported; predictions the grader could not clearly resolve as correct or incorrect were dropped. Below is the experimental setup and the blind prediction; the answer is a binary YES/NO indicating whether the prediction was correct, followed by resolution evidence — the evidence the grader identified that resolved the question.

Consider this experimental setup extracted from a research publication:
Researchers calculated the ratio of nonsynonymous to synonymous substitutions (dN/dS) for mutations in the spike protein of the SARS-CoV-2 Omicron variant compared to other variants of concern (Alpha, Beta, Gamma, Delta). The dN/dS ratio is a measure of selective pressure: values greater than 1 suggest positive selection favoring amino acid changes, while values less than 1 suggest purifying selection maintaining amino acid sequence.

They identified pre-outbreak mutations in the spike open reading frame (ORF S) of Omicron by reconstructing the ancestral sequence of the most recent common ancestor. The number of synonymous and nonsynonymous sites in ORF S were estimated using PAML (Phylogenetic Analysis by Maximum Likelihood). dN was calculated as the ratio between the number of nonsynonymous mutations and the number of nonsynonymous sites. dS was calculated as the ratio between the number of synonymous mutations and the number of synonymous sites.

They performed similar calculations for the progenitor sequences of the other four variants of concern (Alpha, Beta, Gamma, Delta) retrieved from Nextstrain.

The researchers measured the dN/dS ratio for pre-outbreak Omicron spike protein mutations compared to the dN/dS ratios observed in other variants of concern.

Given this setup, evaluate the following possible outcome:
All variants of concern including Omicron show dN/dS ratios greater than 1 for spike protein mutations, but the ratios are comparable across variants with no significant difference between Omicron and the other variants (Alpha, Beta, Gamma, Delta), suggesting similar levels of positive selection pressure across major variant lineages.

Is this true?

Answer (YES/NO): NO